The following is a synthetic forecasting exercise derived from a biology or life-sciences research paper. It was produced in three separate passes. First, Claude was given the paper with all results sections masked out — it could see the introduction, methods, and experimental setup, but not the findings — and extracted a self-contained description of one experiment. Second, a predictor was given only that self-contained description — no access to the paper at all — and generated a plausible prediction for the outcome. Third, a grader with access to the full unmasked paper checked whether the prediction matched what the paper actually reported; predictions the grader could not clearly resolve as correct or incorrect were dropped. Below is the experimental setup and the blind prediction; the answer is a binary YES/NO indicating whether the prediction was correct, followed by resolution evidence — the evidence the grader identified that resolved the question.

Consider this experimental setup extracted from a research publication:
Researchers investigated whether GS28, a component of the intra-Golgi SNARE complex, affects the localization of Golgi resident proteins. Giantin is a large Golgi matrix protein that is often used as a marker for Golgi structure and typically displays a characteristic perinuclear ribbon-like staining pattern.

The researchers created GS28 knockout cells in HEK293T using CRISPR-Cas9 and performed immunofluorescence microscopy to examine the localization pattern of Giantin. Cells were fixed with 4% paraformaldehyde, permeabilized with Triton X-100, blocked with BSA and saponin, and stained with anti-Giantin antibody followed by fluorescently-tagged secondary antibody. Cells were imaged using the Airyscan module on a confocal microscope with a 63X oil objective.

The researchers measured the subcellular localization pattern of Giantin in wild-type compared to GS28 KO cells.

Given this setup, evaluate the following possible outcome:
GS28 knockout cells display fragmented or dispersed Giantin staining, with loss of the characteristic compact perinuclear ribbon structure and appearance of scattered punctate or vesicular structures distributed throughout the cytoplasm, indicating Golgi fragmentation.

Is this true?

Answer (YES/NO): NO